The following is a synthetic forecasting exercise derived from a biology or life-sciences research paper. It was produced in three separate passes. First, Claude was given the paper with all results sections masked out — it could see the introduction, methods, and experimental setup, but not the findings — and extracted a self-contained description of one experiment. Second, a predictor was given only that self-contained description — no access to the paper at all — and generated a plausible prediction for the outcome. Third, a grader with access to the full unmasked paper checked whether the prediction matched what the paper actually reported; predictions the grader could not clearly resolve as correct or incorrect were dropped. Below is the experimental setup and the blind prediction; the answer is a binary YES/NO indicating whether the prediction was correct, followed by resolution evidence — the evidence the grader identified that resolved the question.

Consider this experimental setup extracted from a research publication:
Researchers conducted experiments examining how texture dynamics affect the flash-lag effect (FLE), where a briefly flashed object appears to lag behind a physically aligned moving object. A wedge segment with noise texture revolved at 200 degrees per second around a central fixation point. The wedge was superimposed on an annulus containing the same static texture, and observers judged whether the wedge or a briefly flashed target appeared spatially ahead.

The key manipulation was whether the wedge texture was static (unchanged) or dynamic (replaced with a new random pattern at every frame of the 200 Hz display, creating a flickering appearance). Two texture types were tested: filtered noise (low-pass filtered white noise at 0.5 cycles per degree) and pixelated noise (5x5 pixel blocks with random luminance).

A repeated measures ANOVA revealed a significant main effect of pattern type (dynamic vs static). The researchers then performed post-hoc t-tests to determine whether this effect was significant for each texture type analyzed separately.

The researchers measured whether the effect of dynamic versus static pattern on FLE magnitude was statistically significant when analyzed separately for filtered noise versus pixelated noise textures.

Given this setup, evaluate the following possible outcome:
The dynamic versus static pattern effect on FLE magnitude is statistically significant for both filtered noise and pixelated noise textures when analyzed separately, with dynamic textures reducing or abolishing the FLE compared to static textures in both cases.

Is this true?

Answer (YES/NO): NO